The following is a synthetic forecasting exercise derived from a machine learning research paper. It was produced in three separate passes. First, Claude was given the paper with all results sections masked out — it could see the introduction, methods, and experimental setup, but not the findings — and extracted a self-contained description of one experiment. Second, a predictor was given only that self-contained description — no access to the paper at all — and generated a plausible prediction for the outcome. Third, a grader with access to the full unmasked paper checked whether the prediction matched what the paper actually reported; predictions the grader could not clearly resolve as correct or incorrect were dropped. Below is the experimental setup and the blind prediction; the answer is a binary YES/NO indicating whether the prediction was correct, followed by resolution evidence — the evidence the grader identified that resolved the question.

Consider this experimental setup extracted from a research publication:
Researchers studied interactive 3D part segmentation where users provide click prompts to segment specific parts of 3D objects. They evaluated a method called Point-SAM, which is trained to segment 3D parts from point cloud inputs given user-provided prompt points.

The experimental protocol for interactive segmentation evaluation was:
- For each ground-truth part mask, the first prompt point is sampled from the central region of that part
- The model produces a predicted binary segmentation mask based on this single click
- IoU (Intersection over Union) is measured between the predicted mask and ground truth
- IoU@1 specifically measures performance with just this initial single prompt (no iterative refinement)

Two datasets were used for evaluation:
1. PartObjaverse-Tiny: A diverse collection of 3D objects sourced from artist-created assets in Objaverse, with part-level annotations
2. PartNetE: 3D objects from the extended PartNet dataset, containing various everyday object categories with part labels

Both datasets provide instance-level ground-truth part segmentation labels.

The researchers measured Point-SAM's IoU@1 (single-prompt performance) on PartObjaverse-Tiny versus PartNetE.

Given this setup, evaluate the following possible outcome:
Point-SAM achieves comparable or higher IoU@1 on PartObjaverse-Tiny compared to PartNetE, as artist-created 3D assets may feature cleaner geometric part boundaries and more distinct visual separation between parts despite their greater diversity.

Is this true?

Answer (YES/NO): NO